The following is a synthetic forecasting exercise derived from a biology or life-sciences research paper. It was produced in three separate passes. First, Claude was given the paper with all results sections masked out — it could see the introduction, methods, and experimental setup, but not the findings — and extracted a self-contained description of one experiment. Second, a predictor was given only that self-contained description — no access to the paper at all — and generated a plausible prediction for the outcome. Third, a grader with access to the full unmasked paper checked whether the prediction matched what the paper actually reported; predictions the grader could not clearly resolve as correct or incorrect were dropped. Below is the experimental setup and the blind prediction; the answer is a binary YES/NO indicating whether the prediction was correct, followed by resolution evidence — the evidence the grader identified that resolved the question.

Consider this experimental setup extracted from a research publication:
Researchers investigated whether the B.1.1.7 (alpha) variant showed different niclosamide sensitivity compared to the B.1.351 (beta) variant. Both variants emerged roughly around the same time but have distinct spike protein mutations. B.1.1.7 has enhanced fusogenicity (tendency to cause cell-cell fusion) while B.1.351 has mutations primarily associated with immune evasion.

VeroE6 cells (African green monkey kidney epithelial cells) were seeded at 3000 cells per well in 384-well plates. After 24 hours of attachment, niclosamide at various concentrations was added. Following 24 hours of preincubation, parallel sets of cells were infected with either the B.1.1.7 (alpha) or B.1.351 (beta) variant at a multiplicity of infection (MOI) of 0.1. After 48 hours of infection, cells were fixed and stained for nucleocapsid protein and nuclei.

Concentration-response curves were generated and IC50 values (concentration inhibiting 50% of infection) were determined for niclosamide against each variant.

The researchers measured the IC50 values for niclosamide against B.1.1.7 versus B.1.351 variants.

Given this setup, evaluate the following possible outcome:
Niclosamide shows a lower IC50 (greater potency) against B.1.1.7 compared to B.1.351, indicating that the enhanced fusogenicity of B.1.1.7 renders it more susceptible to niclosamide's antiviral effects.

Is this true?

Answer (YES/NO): YES